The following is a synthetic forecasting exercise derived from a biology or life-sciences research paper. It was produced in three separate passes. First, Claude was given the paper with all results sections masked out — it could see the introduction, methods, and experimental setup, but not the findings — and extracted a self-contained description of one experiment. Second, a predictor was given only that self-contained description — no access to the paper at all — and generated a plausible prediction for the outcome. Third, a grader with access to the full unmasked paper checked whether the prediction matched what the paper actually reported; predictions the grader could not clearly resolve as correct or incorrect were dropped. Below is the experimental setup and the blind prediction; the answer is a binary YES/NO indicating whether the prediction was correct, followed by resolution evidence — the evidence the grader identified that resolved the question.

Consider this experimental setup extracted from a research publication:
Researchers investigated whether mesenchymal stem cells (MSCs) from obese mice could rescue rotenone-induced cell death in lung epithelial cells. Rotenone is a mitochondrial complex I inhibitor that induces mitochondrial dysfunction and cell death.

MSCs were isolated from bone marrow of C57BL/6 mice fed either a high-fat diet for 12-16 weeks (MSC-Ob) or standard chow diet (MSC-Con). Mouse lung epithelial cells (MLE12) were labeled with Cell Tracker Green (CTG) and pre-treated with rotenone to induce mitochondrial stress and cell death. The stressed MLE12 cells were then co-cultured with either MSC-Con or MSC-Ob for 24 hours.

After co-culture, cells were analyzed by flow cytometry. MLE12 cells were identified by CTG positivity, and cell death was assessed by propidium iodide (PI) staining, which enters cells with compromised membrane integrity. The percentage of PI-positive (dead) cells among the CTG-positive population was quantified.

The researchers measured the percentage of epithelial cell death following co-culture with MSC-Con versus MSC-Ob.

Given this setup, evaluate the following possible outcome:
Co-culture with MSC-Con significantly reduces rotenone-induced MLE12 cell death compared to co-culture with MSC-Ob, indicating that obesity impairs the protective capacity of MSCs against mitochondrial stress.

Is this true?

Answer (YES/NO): YES